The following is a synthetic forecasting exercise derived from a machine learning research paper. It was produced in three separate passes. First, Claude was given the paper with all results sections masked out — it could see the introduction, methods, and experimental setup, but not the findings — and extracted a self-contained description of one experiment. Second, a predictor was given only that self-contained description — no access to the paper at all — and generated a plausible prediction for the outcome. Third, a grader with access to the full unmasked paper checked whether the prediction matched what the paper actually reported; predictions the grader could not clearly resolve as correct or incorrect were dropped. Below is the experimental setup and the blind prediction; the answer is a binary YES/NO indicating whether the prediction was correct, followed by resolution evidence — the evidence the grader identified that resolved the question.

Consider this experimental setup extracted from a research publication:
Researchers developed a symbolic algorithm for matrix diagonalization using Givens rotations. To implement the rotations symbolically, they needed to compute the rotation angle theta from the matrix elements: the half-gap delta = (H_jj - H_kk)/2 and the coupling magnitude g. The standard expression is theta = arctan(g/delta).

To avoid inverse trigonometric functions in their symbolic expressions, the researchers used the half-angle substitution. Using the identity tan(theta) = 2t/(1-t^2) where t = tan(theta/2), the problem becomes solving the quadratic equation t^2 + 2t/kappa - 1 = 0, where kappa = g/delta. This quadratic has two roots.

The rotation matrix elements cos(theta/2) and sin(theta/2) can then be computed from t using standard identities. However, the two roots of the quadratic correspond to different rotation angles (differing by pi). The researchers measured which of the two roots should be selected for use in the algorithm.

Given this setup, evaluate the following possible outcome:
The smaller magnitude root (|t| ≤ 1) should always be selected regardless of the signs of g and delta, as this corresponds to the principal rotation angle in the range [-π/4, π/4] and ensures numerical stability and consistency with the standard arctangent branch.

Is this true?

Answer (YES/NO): NO